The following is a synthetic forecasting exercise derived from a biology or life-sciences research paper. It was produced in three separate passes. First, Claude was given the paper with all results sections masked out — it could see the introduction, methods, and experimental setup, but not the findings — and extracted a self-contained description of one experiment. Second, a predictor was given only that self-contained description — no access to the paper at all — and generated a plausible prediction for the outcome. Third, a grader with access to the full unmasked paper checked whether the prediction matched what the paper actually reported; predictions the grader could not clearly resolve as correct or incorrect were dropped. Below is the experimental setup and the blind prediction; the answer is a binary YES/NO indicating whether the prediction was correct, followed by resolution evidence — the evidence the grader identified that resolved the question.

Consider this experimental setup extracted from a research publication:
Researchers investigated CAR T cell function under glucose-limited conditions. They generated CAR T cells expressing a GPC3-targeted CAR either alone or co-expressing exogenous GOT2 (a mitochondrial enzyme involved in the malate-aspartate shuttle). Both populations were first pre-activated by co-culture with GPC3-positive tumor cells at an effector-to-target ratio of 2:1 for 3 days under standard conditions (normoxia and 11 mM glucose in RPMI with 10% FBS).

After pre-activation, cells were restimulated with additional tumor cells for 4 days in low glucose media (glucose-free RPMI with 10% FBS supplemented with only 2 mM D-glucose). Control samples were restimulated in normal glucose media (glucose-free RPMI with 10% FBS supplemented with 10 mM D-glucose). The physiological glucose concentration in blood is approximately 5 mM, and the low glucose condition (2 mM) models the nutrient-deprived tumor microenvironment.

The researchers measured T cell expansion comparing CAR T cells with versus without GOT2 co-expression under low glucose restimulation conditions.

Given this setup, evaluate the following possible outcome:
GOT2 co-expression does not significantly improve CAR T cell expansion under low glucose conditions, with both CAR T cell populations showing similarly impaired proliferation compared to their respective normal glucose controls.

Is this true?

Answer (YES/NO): NO